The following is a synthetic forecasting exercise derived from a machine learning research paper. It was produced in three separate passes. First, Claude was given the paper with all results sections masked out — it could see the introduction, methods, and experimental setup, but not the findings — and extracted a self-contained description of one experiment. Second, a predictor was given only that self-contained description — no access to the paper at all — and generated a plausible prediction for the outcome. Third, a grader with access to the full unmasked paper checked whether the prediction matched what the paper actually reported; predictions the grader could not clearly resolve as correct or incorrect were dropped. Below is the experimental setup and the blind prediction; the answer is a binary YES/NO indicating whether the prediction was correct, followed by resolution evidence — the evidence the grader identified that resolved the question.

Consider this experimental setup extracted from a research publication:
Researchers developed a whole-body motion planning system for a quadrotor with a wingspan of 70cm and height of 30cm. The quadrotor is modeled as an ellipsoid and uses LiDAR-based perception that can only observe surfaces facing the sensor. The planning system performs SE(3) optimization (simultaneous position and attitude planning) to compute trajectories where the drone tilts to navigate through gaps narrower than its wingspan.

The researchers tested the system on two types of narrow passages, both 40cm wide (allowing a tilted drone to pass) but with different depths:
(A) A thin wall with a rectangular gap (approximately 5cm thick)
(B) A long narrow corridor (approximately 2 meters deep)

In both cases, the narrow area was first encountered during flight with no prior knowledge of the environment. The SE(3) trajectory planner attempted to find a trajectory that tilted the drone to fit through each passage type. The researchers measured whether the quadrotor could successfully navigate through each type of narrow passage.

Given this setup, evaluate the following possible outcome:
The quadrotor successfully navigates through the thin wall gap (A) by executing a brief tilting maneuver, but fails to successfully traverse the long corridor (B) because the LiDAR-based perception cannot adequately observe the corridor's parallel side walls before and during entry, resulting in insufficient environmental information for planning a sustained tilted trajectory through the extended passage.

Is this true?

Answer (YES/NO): YES